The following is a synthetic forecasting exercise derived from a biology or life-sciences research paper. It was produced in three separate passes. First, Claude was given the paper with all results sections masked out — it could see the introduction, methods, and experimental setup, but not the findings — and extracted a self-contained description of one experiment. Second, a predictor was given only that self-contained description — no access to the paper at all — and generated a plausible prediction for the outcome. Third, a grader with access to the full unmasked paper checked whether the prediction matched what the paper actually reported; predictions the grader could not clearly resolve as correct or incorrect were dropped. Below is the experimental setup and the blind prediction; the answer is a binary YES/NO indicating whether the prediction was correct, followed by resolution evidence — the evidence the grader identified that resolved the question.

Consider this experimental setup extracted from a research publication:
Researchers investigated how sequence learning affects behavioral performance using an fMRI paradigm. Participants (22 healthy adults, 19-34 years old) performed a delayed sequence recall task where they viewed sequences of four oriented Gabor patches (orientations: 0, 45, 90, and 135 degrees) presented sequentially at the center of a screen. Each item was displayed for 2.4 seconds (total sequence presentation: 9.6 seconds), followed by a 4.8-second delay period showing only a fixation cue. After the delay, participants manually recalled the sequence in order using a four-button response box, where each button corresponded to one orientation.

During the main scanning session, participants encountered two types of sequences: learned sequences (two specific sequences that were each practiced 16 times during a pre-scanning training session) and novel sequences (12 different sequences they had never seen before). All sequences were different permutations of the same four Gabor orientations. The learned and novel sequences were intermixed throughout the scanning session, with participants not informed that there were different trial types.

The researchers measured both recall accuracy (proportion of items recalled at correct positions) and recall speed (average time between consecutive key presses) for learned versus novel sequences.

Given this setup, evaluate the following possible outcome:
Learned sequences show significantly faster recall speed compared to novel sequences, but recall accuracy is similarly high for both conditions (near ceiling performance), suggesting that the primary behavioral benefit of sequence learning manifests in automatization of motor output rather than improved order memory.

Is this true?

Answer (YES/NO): YES